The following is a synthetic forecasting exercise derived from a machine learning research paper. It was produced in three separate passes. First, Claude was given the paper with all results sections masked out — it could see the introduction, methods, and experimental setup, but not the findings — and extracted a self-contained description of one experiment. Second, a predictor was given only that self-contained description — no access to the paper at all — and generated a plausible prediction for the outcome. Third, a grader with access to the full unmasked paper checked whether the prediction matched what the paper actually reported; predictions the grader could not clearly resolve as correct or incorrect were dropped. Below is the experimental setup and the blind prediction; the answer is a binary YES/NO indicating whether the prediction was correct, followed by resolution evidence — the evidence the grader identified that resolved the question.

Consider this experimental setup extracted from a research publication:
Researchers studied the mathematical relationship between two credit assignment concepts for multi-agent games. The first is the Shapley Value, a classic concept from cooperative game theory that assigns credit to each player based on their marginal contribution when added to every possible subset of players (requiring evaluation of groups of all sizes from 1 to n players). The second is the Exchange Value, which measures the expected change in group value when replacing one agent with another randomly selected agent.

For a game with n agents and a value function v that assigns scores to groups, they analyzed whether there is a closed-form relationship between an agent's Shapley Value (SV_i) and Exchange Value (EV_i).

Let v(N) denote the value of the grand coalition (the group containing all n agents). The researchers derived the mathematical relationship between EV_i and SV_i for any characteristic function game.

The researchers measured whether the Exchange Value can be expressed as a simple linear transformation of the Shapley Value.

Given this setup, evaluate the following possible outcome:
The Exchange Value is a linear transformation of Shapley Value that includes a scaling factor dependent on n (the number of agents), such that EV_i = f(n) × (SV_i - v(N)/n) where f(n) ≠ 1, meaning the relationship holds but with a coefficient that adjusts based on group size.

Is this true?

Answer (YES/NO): YES